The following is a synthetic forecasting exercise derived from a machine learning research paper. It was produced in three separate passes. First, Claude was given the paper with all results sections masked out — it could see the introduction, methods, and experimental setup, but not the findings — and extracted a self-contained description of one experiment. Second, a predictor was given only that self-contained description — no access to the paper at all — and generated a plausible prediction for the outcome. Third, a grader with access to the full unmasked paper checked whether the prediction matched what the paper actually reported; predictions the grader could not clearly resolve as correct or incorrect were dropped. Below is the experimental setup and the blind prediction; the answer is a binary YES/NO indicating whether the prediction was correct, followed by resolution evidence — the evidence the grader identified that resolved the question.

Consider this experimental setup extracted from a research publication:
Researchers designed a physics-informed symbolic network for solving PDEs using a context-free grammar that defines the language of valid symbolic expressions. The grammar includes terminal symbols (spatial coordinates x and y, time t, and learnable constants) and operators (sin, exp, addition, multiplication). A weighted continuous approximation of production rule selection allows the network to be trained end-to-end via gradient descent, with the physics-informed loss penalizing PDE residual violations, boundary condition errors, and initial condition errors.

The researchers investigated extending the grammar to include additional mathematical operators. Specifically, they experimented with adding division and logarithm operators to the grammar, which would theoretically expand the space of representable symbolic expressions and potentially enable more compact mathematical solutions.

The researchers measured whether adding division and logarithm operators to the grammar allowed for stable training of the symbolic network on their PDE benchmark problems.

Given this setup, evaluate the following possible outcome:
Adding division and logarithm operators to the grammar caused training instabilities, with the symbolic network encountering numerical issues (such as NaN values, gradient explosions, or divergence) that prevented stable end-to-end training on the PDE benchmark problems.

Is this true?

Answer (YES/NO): YES